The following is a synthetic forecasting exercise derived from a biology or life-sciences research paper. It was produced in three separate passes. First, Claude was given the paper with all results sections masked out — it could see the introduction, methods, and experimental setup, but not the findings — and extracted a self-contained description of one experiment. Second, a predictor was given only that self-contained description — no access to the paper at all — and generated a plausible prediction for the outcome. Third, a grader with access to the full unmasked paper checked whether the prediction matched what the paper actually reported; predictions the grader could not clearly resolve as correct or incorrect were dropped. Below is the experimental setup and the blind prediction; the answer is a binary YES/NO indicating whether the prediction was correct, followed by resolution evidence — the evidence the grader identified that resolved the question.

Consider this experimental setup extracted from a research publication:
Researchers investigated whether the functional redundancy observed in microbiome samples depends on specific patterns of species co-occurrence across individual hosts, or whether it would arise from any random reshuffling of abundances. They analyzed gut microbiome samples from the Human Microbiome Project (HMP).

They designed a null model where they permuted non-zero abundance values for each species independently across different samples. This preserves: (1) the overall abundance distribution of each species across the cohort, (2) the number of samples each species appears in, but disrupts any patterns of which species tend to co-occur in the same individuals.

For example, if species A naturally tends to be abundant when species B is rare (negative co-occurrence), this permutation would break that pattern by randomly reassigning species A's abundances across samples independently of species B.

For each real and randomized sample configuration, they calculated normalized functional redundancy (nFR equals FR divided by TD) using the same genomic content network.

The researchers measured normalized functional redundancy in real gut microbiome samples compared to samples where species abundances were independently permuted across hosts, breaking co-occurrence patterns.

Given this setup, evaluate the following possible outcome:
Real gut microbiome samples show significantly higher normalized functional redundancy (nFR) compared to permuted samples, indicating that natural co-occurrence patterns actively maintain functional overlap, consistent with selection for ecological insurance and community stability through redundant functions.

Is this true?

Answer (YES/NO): NO